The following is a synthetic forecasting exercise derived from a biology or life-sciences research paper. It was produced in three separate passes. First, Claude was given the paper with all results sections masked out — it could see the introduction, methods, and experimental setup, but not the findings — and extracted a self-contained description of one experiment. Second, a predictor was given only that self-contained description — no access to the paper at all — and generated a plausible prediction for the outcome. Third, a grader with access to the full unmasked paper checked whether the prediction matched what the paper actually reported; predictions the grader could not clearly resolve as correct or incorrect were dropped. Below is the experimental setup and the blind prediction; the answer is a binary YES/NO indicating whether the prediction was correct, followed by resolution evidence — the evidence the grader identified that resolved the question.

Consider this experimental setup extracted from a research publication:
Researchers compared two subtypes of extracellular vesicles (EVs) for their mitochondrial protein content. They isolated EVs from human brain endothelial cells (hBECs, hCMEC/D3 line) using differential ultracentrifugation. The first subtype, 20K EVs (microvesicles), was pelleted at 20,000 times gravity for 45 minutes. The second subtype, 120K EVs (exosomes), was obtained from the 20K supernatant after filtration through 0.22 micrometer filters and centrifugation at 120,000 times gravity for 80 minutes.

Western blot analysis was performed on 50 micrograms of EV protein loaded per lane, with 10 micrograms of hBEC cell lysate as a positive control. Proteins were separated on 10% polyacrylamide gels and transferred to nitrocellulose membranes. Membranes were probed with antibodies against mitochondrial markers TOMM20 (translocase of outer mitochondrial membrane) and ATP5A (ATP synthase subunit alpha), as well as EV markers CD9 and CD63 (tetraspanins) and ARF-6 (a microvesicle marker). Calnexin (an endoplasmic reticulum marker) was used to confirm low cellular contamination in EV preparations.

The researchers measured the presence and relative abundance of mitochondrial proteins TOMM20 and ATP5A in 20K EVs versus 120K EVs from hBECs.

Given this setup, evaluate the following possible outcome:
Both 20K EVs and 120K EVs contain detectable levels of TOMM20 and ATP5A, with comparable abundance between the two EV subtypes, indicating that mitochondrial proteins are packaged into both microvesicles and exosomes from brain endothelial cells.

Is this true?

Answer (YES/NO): NO